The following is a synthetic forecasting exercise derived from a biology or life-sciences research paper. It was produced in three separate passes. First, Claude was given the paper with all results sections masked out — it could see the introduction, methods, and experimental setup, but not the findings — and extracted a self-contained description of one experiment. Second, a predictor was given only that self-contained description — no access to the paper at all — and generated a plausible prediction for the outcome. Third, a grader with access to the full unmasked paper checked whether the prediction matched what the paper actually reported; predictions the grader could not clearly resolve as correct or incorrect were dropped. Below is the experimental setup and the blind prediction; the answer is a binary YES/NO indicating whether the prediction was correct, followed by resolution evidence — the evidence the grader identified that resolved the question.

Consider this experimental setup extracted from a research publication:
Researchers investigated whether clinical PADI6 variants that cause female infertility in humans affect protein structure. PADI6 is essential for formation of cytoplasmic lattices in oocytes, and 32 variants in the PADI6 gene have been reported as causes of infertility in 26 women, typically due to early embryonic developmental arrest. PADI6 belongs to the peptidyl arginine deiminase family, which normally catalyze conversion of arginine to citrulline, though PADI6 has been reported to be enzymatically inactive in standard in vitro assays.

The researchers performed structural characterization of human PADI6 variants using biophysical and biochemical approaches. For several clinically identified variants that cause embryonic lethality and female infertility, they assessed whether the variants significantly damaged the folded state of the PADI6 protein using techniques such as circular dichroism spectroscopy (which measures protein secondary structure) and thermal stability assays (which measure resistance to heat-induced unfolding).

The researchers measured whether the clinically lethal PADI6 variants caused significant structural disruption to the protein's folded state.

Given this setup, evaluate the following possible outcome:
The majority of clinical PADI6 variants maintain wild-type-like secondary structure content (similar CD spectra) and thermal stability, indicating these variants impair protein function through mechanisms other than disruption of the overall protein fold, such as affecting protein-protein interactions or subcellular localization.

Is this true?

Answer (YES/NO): YES